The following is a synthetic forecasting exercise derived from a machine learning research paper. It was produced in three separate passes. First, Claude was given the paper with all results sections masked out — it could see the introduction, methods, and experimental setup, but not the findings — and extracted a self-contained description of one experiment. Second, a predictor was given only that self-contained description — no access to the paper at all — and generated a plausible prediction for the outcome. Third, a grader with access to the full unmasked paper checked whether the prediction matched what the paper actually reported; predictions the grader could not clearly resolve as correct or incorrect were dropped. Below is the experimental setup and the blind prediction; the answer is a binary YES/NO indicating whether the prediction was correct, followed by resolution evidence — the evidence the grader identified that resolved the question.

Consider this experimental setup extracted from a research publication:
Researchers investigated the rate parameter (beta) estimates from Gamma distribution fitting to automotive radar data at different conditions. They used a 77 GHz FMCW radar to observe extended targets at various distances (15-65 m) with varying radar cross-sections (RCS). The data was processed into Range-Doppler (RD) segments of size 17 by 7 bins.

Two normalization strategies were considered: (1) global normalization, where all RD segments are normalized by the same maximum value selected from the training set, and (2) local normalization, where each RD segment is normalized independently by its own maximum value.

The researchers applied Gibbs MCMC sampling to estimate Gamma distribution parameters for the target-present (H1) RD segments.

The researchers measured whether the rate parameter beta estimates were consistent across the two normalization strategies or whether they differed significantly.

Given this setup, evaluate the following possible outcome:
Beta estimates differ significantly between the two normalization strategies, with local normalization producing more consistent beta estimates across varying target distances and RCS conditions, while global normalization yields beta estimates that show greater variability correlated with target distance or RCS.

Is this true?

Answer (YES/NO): YES